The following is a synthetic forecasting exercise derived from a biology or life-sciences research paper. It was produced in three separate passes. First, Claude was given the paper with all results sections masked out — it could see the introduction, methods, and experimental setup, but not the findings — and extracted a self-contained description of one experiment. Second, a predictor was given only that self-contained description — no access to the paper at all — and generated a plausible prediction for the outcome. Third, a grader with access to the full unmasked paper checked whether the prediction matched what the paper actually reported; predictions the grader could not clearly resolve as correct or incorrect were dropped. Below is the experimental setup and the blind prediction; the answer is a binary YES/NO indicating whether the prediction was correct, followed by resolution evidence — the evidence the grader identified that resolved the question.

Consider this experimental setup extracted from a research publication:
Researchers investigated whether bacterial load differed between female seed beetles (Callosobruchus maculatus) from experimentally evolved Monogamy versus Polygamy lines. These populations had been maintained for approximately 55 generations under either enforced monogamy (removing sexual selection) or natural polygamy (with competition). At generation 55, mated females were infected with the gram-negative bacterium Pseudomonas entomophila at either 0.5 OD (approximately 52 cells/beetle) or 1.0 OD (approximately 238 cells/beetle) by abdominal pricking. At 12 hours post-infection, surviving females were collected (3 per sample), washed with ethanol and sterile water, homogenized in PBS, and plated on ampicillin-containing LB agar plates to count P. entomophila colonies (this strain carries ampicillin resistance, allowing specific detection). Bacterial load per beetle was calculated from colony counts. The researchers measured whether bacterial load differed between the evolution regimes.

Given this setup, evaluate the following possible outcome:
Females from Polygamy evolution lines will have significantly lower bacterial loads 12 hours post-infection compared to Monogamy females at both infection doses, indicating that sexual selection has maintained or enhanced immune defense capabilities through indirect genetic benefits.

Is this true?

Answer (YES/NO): NO